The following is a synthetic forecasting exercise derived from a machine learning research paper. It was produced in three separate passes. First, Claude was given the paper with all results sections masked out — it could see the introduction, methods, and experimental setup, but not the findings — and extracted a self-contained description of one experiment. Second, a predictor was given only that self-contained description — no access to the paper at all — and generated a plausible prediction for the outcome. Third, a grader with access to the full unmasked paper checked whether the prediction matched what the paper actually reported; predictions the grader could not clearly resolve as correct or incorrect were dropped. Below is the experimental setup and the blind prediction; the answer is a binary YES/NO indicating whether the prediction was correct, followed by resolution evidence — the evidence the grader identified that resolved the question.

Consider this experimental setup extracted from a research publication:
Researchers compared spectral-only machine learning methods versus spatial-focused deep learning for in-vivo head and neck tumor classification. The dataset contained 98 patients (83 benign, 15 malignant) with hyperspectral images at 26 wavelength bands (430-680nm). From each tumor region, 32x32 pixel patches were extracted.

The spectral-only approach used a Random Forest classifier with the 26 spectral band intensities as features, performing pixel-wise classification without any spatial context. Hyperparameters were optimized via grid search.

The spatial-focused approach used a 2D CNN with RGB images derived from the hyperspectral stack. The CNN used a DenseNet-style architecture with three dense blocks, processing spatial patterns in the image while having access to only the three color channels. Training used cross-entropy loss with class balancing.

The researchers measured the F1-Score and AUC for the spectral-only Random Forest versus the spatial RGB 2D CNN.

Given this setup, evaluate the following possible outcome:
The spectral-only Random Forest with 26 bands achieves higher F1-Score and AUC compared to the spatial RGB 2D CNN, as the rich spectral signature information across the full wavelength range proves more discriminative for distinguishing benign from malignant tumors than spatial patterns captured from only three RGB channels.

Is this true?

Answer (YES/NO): NO